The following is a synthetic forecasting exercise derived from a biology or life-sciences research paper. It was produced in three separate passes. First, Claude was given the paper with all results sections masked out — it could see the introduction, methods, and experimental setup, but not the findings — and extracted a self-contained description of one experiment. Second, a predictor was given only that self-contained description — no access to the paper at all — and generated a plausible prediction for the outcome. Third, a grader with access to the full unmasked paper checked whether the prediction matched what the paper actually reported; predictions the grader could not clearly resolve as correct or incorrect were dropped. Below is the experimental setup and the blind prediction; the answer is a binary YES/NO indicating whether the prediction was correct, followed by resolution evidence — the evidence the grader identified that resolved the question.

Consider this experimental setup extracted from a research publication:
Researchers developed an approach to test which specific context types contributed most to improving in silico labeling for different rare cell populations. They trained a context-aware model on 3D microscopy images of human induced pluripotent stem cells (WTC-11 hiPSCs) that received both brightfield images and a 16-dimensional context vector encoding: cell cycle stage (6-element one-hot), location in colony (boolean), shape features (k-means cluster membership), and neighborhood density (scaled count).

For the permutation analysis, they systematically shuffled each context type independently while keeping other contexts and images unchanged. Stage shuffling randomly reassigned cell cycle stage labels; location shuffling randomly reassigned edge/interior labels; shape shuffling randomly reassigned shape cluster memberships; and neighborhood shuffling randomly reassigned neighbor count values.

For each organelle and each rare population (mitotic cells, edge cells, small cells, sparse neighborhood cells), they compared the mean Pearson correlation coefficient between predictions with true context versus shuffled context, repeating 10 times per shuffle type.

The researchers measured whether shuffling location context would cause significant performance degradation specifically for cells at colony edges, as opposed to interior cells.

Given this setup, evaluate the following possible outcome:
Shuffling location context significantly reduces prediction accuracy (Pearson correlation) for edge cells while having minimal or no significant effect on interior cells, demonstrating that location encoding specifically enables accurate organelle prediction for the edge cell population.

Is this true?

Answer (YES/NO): YES